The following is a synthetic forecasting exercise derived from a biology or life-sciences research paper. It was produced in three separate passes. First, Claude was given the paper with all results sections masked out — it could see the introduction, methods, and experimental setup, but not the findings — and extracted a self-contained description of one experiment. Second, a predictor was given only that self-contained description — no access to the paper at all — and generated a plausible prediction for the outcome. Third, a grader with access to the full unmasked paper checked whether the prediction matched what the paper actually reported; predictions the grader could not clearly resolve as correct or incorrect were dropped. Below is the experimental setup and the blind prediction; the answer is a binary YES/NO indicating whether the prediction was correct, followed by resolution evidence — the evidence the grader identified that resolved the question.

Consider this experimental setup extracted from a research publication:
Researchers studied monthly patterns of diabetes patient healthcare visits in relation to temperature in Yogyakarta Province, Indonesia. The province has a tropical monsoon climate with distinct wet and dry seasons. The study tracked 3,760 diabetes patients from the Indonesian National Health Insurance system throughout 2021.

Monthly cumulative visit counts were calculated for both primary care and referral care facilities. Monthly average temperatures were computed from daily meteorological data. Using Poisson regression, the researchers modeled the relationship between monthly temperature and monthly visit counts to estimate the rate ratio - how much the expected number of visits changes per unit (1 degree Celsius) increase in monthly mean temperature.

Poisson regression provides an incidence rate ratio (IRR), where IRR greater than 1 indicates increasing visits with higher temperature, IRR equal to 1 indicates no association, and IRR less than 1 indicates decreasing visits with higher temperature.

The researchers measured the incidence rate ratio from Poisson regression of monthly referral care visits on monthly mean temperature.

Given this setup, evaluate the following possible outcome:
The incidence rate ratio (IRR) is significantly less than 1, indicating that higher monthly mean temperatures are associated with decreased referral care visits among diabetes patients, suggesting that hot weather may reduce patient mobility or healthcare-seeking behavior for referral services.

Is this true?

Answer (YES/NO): NO